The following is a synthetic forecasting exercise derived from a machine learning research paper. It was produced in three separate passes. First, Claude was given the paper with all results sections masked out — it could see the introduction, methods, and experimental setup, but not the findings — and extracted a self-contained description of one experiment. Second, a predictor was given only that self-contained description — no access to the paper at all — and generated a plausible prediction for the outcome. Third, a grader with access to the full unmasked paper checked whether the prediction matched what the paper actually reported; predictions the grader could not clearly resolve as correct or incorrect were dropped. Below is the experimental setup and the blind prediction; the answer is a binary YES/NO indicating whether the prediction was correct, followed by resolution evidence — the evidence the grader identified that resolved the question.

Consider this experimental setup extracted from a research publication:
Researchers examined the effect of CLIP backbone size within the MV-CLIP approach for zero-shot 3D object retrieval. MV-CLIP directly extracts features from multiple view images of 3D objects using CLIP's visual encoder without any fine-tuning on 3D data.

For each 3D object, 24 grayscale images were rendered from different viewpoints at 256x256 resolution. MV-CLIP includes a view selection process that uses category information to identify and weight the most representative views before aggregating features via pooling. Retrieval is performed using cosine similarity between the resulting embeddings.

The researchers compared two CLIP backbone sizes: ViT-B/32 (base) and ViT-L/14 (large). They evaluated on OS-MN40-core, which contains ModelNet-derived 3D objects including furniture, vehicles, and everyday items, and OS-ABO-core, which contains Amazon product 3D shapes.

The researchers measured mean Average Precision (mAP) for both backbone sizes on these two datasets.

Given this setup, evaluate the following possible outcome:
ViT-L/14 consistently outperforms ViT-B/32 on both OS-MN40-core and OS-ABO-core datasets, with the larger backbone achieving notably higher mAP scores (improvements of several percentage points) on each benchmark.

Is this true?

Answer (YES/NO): YES